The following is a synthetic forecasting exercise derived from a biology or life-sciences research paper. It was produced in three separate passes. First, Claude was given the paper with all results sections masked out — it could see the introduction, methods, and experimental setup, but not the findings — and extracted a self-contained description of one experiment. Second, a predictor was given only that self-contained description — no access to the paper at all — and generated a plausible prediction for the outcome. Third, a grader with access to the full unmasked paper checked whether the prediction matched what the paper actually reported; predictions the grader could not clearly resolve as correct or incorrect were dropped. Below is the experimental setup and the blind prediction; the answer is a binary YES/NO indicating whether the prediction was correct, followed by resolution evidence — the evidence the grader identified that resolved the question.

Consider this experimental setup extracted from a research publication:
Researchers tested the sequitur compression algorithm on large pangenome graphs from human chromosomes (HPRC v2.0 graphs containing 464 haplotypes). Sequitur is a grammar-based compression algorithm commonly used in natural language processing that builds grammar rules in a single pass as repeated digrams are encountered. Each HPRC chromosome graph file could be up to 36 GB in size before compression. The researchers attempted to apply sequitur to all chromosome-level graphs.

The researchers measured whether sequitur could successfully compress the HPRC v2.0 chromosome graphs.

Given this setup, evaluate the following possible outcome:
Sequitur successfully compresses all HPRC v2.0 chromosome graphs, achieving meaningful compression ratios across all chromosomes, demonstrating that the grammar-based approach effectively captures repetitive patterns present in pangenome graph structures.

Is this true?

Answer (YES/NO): NO